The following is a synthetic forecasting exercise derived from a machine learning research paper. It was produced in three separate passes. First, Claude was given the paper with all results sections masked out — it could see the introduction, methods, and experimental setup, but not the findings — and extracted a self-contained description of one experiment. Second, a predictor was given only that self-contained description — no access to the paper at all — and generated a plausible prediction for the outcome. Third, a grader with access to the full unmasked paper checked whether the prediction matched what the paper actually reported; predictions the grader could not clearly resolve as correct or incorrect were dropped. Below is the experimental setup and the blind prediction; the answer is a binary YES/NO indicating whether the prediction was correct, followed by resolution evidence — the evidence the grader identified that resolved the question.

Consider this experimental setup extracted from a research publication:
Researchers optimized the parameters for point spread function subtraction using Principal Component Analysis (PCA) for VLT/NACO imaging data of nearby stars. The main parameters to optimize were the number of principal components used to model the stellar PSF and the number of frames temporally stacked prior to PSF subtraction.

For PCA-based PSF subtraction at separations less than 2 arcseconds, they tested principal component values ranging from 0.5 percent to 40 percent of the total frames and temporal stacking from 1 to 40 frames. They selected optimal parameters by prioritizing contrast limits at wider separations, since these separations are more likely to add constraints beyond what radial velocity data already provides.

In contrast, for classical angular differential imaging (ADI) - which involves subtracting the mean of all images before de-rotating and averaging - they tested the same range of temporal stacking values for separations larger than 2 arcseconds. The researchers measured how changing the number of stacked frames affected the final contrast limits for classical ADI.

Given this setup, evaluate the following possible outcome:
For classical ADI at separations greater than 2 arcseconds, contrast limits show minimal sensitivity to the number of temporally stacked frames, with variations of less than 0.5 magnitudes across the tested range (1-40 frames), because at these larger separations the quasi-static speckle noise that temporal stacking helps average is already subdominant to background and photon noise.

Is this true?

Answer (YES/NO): YES